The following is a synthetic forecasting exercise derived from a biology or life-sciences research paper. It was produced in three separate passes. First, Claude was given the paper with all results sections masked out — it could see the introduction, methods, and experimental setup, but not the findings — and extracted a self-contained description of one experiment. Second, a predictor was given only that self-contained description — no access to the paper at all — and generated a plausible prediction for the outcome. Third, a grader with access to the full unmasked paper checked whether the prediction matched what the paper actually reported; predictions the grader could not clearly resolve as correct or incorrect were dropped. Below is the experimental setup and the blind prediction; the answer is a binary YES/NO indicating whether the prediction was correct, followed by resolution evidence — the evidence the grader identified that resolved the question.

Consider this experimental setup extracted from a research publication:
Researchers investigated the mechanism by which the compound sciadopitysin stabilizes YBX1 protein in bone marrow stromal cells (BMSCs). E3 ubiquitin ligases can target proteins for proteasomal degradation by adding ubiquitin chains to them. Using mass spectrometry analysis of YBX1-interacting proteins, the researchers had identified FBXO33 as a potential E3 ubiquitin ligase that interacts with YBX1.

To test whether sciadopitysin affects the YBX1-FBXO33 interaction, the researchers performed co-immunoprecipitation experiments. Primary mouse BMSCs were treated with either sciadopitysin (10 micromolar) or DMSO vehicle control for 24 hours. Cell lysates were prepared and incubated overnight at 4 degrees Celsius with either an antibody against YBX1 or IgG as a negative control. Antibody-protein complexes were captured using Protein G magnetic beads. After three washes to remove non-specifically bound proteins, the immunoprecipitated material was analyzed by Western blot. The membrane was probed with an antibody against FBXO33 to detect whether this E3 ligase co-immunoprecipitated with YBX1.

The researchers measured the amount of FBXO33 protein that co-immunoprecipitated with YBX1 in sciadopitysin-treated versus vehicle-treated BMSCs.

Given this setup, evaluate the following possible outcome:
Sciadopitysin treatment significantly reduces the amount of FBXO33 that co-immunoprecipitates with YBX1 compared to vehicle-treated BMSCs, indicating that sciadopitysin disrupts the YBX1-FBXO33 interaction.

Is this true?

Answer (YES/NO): YES